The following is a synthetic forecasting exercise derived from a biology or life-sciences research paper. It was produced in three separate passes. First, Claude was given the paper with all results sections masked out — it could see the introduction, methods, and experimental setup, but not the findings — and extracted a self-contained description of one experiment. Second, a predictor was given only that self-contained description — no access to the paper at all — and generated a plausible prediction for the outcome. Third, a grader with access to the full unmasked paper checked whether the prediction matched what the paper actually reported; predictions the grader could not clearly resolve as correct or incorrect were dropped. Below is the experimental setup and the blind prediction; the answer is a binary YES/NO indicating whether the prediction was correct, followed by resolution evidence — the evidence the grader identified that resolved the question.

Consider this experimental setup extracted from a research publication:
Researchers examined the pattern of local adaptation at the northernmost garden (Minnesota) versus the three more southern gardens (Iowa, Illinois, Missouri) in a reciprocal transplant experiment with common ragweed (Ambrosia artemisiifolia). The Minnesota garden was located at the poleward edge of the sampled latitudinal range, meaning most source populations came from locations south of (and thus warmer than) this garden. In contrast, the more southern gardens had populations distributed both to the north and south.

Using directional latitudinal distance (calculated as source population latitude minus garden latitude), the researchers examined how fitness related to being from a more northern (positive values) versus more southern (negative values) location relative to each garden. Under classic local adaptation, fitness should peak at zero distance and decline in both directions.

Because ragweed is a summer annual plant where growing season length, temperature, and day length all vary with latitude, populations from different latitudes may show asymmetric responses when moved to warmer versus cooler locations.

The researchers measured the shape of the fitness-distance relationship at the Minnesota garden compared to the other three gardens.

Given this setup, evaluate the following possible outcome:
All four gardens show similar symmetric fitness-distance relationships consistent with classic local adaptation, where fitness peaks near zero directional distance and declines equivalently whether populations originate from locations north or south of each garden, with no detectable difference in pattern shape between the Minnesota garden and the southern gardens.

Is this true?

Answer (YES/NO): NO